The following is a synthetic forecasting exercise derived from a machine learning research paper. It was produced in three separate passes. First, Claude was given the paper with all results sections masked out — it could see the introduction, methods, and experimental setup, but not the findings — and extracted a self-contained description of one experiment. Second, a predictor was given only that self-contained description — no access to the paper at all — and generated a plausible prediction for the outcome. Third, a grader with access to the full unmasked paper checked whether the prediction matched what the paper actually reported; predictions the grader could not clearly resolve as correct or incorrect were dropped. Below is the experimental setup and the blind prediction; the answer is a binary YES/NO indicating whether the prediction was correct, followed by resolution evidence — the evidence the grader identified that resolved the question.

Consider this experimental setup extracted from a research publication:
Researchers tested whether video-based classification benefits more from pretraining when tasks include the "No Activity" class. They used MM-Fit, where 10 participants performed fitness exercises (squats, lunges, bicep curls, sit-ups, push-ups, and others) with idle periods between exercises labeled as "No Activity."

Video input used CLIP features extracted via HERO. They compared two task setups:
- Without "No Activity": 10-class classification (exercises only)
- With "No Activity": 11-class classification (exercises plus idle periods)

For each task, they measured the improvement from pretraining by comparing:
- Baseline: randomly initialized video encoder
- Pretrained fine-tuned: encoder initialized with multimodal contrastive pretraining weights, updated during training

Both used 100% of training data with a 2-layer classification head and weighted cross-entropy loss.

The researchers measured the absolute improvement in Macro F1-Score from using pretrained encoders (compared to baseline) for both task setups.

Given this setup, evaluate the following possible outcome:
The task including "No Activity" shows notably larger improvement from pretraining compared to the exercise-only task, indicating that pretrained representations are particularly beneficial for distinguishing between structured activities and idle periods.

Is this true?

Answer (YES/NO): NO